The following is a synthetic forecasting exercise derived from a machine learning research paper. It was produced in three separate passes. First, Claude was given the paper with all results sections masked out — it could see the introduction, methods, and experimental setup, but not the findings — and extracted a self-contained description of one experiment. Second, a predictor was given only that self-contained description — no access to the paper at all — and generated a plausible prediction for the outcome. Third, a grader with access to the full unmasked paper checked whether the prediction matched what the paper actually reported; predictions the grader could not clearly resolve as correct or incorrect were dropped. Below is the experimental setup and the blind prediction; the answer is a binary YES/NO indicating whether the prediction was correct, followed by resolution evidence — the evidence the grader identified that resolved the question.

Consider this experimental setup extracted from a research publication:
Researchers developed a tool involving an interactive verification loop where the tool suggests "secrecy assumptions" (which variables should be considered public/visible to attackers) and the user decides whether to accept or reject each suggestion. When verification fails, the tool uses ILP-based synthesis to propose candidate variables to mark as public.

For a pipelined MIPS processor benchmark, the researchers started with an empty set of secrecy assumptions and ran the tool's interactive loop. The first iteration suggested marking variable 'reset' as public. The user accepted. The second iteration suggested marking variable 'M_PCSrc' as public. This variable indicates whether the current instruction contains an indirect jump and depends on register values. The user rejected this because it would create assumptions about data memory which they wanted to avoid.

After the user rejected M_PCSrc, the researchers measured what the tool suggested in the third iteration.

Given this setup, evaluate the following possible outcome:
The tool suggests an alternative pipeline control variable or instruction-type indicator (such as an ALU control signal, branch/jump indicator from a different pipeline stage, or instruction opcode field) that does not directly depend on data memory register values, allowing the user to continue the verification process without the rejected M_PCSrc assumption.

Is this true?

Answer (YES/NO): NO